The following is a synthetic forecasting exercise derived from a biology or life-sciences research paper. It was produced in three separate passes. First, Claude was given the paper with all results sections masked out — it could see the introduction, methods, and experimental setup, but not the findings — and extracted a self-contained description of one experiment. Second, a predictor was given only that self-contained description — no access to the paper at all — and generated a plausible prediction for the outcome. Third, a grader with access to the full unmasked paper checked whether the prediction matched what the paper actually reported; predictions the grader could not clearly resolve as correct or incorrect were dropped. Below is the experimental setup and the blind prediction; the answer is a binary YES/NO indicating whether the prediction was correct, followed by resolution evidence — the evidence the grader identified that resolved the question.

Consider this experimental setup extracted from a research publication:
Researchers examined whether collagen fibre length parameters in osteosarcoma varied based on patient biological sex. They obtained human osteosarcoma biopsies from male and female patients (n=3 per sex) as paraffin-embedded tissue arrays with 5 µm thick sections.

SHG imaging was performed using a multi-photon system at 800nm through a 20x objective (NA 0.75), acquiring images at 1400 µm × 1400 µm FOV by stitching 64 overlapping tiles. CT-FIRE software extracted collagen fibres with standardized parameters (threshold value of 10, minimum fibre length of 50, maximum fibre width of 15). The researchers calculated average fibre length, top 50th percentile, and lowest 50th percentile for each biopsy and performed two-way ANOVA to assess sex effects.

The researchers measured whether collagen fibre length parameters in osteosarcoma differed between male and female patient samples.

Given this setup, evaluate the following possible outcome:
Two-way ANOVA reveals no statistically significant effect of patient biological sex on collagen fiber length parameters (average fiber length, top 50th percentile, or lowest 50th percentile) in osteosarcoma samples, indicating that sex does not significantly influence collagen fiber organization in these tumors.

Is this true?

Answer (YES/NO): YES